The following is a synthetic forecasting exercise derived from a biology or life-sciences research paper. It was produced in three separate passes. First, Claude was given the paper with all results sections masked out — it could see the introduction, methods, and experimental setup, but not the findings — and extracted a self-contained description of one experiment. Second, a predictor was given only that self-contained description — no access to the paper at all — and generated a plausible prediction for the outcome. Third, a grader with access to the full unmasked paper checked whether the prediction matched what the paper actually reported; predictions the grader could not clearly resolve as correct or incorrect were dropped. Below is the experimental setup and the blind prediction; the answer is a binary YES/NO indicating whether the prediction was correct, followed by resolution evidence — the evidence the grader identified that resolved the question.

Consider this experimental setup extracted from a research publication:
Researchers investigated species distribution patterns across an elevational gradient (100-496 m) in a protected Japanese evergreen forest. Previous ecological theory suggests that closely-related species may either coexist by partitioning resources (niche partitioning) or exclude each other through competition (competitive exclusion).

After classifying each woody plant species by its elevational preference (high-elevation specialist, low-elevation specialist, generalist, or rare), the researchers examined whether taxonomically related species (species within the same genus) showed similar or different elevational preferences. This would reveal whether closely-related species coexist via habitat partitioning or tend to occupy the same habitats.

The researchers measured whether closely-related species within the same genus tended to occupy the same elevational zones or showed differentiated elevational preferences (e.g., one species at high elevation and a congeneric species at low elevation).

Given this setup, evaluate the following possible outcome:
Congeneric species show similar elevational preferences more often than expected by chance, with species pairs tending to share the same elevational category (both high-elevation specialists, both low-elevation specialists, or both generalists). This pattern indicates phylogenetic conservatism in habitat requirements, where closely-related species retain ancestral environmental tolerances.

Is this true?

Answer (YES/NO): NO